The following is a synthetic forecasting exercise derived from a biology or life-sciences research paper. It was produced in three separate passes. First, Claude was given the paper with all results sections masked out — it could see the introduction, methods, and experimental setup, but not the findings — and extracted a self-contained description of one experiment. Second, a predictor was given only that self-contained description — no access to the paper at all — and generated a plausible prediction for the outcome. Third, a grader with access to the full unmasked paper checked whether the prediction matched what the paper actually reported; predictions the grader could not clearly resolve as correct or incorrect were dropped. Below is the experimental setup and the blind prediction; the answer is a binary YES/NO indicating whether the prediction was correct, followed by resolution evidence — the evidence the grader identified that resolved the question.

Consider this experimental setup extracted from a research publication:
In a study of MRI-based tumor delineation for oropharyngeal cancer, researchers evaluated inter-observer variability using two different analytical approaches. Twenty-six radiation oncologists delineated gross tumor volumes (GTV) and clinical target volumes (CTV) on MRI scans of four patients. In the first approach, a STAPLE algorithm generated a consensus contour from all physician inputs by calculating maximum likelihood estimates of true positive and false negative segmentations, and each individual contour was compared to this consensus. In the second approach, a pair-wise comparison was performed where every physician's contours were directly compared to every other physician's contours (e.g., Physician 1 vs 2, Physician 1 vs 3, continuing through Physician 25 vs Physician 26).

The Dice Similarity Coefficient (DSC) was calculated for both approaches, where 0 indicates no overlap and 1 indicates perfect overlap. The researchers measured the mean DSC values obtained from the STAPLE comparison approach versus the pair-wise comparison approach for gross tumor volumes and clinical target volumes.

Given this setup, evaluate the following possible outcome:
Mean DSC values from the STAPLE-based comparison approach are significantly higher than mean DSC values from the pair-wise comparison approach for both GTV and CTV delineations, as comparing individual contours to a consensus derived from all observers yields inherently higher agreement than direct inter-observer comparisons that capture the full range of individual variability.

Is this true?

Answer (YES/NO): YES